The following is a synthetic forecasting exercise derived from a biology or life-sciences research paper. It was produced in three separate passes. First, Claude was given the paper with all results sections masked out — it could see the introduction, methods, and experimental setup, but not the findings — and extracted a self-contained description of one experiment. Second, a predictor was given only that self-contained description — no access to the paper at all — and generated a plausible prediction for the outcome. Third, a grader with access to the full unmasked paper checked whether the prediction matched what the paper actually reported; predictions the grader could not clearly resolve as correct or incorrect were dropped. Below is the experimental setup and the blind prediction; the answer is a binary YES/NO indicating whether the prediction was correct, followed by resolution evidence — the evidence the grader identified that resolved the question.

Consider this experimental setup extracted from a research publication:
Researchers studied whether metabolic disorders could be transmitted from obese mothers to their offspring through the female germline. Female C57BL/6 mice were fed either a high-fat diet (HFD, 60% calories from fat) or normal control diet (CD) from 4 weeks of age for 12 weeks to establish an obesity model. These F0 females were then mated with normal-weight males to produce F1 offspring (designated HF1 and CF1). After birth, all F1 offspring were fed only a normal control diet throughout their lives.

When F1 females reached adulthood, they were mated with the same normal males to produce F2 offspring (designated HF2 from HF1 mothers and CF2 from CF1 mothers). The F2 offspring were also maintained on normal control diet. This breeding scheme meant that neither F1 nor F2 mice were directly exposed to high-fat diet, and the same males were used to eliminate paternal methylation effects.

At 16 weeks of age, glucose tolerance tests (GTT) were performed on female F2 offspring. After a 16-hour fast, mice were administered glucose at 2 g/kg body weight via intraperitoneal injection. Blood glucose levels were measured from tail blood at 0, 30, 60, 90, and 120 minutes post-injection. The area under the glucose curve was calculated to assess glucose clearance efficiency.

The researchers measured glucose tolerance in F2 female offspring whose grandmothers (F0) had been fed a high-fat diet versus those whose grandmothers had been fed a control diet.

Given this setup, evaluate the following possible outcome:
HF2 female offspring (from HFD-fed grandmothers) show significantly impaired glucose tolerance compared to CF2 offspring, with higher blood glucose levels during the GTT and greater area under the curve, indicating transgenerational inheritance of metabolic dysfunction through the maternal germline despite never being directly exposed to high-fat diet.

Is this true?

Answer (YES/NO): YES